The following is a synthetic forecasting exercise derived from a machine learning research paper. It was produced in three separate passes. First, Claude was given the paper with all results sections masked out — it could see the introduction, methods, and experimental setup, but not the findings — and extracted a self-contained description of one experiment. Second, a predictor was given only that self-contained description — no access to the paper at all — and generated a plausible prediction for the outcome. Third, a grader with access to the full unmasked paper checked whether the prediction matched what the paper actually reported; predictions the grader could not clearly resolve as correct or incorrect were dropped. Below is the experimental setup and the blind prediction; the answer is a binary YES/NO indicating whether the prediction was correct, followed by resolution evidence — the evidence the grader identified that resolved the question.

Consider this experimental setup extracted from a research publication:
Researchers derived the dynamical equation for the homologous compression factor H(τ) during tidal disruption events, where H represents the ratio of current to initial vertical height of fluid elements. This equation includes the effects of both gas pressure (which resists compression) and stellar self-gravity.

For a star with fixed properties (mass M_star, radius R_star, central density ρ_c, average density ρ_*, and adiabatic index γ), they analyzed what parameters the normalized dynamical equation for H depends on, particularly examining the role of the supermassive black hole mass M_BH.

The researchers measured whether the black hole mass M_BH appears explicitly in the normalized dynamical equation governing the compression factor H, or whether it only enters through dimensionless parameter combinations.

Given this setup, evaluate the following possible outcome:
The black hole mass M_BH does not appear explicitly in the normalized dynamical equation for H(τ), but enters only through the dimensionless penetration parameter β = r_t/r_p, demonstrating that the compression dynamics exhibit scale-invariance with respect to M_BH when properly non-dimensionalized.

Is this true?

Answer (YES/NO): YES